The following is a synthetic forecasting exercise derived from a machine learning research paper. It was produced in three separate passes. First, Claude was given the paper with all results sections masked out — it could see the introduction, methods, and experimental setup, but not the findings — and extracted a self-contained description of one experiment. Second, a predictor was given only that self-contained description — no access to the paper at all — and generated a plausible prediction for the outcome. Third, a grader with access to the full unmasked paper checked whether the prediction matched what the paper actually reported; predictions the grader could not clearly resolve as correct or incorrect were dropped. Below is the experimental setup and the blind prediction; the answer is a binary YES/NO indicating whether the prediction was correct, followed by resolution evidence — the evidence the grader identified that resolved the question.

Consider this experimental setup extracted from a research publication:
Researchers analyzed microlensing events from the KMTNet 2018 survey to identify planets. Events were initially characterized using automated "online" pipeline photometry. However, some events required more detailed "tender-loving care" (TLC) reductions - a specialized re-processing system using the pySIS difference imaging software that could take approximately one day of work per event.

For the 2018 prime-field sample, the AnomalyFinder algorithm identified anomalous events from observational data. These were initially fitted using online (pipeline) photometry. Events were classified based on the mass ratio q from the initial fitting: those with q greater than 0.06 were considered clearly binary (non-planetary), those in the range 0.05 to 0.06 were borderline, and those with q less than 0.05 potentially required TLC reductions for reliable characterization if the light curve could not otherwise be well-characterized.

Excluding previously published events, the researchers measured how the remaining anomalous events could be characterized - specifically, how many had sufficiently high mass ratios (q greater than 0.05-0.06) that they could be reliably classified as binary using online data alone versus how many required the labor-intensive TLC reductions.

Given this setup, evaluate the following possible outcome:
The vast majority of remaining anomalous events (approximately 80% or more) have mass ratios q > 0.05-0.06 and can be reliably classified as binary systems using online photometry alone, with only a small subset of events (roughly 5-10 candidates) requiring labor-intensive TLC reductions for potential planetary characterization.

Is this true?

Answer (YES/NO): NO